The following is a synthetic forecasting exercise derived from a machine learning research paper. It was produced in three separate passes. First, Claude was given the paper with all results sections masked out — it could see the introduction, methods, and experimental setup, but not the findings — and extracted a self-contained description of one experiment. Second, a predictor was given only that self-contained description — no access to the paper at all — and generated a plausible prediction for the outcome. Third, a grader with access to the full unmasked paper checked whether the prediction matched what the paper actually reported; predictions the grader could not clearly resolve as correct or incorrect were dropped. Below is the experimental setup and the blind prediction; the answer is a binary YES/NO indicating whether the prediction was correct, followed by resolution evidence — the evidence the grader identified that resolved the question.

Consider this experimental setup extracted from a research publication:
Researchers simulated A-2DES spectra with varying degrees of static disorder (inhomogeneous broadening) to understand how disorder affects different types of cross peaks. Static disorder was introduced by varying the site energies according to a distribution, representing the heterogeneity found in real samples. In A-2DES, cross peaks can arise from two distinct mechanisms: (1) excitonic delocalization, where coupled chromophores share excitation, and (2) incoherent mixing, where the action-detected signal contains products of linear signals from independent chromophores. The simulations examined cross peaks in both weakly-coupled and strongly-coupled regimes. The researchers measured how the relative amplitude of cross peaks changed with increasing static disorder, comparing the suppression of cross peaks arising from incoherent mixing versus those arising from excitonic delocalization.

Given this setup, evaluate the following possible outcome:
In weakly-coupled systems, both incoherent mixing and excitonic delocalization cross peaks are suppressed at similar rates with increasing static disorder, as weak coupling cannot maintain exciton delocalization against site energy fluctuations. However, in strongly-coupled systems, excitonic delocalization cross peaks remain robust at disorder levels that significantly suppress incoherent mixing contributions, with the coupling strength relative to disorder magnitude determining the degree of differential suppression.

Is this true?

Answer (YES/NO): NO